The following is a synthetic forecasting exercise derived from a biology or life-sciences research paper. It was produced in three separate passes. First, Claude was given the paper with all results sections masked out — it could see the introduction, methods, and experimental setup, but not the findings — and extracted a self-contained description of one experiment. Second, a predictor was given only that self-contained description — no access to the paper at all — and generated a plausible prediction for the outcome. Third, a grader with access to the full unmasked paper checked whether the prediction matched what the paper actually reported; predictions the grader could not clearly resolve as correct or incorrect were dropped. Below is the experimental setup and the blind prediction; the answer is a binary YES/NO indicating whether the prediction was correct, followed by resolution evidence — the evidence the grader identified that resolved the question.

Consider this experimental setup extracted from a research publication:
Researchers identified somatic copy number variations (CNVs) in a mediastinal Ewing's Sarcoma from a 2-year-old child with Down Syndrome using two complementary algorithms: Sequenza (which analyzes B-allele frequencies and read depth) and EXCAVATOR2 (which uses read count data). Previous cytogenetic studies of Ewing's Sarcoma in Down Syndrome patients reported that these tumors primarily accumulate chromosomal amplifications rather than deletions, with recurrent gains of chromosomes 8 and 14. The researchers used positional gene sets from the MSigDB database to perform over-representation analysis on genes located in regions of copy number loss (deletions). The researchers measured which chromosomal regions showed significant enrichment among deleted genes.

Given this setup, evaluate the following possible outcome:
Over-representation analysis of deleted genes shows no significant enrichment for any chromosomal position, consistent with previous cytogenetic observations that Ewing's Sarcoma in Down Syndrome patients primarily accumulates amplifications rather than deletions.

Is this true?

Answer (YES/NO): NO